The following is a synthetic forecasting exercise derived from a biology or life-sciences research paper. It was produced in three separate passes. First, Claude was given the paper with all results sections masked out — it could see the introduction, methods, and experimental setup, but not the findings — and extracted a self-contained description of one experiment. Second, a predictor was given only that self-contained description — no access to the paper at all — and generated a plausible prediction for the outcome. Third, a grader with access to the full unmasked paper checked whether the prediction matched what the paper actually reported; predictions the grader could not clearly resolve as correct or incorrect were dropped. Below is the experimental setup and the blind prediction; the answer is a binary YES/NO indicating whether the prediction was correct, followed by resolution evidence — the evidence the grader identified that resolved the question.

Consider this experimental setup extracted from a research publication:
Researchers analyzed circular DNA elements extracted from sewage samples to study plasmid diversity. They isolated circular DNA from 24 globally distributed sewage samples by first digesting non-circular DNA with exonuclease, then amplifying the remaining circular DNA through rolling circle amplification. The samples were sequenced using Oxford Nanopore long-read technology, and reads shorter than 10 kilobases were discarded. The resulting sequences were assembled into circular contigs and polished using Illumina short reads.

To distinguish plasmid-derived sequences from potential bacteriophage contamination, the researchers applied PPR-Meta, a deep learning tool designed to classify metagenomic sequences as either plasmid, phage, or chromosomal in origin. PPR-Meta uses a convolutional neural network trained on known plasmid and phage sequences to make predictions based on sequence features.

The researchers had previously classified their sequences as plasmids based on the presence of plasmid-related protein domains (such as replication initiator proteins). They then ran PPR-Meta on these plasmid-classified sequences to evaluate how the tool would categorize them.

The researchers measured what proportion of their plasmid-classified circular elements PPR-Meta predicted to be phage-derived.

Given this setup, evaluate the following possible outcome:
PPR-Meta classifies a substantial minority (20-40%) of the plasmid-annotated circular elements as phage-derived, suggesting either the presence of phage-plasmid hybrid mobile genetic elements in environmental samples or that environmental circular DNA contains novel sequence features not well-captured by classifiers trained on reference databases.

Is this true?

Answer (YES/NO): NO